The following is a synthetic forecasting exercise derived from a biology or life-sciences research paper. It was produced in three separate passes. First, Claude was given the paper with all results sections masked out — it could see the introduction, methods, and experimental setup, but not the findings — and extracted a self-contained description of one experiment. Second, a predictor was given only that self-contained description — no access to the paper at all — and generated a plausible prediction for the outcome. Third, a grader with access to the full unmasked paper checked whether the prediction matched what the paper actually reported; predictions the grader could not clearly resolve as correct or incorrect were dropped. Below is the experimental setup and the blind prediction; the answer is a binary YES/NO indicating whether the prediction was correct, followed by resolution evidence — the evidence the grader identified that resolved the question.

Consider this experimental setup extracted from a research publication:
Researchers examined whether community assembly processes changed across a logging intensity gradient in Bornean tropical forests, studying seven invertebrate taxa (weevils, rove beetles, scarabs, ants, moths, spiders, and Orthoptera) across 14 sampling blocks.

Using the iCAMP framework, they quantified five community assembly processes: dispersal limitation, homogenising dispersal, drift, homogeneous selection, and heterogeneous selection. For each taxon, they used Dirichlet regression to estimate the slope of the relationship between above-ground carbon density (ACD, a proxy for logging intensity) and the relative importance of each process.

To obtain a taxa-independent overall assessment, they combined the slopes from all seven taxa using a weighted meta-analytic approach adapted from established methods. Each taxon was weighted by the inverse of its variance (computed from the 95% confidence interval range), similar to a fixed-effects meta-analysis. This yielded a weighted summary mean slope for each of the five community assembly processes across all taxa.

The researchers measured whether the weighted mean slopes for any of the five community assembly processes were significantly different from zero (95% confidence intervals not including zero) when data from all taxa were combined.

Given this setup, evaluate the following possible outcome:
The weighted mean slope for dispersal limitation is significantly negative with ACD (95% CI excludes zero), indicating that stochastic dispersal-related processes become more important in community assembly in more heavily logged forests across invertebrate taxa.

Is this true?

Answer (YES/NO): NO